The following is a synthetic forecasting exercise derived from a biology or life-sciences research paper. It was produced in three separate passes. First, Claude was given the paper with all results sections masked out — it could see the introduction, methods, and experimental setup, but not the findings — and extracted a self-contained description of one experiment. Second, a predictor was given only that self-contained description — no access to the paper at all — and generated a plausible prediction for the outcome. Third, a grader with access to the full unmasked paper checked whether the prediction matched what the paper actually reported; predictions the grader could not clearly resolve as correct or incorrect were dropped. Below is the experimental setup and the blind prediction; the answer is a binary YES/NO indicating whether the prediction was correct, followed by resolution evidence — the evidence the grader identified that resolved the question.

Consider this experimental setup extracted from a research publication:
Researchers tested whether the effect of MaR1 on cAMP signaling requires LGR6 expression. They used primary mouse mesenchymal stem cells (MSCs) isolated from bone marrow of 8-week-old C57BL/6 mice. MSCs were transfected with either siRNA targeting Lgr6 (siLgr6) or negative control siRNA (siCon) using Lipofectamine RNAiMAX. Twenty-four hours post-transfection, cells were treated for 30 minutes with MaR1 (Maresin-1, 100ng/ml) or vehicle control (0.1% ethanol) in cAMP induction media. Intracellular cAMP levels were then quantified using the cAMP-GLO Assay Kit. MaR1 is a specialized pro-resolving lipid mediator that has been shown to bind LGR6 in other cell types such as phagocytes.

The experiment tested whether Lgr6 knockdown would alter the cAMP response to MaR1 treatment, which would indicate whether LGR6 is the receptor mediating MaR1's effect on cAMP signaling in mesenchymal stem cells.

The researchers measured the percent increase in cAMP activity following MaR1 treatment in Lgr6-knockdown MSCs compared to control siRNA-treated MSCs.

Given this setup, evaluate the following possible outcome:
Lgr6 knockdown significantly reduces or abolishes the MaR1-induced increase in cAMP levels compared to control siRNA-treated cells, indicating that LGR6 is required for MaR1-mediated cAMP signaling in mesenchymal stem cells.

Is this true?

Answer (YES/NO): YES